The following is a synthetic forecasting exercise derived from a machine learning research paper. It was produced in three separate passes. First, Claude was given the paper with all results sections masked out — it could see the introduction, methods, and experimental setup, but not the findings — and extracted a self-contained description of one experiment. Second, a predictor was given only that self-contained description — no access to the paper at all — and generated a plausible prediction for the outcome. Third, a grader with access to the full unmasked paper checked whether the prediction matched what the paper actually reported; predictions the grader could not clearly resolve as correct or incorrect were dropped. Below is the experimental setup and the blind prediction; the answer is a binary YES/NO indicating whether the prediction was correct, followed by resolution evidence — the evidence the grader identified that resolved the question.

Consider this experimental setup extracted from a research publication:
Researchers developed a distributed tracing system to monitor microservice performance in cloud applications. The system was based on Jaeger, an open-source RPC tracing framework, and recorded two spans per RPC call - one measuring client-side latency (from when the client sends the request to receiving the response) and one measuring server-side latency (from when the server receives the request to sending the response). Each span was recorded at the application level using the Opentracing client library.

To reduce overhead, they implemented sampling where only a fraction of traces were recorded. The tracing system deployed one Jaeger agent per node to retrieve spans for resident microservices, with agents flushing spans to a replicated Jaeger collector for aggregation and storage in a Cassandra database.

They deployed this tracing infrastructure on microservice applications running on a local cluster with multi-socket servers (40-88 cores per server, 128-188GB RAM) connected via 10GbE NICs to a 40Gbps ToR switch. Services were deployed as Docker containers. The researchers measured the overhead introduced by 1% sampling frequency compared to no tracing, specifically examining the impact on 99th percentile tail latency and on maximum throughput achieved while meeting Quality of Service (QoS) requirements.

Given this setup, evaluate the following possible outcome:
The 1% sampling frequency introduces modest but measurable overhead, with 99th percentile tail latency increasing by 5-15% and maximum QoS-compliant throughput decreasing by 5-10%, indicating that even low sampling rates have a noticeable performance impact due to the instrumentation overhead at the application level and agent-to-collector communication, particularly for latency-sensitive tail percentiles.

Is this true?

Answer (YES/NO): NO